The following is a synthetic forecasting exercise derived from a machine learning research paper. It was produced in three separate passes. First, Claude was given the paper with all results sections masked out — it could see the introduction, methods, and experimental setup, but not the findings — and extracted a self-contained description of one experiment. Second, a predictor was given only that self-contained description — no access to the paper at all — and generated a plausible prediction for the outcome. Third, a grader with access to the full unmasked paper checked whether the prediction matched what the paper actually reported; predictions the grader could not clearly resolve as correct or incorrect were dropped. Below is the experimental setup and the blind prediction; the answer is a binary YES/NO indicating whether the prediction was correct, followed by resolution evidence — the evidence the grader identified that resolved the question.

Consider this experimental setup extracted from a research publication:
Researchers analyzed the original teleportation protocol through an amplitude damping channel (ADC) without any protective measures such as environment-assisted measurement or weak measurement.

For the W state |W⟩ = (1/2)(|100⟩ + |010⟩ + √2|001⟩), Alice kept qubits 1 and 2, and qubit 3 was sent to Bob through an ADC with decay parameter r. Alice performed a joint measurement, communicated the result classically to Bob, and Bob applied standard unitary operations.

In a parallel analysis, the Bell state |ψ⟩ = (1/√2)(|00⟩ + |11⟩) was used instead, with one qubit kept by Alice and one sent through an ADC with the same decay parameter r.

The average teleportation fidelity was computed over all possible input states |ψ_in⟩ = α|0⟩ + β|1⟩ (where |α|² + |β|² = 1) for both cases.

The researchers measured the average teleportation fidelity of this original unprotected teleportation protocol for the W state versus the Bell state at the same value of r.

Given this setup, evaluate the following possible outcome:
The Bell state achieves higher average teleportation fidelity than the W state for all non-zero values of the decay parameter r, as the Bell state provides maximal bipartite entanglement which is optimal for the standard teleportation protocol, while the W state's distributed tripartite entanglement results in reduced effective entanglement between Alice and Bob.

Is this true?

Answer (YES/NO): NO